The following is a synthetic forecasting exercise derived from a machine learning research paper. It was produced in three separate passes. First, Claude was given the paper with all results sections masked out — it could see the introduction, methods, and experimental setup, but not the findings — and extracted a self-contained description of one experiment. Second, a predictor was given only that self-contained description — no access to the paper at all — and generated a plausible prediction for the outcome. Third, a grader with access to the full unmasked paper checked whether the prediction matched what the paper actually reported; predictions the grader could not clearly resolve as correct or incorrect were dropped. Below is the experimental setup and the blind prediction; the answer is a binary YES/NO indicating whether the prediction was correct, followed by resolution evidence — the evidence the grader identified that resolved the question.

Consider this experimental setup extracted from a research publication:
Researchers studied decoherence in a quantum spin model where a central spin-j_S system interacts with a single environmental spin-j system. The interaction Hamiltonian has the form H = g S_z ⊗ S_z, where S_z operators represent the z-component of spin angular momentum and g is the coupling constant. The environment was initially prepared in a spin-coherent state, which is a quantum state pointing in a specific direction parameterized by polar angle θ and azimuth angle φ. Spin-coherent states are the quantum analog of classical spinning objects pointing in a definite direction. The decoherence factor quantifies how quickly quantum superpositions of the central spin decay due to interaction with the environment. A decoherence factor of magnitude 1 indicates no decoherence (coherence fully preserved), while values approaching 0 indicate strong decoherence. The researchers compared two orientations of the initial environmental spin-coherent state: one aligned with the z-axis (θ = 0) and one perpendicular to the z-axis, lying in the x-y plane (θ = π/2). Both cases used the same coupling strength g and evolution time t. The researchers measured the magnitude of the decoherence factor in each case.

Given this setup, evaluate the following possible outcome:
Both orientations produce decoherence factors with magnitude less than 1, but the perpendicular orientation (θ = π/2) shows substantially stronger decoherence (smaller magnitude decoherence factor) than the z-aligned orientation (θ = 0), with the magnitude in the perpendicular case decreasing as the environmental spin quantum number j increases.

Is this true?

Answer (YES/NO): NO